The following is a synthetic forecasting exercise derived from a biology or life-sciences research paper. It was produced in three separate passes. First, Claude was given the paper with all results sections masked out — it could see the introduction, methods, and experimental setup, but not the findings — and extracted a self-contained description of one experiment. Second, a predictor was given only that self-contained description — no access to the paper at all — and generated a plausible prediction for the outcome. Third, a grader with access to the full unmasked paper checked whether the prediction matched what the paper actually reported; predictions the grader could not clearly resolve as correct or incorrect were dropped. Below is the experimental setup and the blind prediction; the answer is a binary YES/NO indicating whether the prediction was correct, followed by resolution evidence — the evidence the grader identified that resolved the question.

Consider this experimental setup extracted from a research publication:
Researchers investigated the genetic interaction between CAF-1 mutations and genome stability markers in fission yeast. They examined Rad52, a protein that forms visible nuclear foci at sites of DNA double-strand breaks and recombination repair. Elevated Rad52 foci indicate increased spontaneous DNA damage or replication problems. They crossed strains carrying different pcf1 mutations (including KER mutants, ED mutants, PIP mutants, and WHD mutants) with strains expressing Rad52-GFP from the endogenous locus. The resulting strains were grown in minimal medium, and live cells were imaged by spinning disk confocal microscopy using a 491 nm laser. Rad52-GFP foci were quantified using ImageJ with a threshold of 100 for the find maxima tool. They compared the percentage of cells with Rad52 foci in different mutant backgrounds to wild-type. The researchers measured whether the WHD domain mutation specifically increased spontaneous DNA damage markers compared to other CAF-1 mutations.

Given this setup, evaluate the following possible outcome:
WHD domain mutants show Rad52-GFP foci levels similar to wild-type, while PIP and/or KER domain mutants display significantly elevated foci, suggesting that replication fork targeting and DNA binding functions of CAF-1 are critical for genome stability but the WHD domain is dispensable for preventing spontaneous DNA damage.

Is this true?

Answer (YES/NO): YES